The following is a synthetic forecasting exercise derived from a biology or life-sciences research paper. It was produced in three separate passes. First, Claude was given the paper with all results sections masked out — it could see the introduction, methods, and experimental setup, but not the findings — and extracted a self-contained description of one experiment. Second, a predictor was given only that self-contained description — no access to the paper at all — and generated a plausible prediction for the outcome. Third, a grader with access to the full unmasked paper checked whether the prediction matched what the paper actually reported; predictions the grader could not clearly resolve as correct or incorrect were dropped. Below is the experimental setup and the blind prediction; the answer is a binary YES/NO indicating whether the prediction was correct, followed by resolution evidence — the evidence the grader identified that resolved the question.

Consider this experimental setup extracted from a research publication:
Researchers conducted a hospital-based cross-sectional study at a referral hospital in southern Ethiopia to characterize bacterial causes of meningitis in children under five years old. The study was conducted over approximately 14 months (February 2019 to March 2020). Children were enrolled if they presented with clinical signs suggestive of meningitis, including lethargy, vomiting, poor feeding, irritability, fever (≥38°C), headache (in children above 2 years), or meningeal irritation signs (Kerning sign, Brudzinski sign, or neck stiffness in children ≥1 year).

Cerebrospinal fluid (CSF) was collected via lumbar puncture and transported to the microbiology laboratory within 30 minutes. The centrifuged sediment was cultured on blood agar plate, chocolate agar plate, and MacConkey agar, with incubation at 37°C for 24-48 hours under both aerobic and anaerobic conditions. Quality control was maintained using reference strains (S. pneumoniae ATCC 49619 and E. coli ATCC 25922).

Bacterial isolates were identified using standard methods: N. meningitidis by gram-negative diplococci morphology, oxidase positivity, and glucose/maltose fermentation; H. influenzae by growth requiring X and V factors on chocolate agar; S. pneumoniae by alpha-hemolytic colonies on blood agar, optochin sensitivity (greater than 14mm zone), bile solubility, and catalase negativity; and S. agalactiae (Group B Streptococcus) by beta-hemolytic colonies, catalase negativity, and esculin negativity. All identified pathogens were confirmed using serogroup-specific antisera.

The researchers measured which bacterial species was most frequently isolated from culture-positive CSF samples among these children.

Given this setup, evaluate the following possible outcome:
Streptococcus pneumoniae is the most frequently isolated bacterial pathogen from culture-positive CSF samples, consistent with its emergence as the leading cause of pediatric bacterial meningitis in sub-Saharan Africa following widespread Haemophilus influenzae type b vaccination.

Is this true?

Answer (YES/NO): YES